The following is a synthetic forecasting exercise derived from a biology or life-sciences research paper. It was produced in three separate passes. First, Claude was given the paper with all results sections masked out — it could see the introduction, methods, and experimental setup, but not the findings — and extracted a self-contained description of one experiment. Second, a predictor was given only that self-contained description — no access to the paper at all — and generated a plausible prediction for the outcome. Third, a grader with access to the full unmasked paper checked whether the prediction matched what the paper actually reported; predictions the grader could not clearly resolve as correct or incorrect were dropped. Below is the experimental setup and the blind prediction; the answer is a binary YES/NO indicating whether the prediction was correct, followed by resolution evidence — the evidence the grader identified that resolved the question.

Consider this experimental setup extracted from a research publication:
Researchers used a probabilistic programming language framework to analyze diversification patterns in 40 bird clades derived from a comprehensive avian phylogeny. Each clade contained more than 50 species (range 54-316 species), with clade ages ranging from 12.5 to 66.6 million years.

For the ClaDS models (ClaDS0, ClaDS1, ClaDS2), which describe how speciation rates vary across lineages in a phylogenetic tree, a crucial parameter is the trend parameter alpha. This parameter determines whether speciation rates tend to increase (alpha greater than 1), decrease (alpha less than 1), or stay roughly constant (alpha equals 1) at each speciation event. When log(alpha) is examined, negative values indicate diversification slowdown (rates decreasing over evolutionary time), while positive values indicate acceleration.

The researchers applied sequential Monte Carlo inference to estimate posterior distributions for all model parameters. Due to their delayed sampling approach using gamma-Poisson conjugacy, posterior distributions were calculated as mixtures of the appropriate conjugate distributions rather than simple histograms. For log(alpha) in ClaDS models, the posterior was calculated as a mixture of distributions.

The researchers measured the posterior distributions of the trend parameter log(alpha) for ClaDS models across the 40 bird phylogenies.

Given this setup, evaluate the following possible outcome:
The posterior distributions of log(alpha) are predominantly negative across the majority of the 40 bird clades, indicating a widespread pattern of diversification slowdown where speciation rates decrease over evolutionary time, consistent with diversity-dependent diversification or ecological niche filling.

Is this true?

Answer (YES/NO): YES